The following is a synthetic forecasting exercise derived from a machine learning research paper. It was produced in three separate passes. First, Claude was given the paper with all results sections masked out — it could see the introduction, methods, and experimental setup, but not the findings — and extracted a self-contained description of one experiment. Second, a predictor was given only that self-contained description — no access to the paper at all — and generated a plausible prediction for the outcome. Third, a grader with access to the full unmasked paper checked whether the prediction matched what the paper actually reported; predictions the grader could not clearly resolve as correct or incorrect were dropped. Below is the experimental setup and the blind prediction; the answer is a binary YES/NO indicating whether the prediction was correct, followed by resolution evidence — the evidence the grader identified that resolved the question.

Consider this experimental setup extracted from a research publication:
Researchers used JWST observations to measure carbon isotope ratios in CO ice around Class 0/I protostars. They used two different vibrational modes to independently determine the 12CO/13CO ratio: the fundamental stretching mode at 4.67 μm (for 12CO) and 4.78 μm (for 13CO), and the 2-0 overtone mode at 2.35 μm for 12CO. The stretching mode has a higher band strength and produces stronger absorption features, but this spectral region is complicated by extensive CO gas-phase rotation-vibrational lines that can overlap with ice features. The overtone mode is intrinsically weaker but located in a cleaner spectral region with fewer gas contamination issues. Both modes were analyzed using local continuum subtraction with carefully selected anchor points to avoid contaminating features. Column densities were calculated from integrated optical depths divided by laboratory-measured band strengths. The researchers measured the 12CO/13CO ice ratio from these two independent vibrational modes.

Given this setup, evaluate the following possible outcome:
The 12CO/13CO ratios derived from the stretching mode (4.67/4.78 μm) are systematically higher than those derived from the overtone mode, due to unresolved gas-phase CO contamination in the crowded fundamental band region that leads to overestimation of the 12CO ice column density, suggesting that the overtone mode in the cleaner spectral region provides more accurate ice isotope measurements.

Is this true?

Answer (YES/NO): NO